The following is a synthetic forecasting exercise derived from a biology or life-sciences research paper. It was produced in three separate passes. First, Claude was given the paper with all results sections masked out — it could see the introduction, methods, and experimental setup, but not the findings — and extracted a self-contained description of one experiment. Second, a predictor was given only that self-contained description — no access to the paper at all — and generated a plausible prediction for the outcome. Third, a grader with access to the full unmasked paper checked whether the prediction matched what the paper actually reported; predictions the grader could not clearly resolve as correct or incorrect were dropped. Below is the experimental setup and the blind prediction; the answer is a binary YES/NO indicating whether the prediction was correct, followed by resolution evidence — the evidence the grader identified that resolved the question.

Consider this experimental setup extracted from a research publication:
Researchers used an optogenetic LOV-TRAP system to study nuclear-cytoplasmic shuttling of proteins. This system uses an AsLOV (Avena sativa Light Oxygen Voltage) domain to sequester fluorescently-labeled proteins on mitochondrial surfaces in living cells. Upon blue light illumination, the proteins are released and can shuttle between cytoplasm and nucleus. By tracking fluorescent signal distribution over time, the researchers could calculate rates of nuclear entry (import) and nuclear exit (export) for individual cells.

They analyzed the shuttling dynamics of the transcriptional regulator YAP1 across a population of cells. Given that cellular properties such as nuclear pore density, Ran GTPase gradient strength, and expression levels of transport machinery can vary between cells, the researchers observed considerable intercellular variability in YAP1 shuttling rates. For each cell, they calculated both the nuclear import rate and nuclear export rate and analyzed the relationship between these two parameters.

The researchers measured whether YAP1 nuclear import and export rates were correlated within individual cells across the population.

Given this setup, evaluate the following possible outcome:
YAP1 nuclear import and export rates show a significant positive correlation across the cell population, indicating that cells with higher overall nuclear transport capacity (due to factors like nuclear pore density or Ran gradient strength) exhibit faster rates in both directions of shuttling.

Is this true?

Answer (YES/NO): YES